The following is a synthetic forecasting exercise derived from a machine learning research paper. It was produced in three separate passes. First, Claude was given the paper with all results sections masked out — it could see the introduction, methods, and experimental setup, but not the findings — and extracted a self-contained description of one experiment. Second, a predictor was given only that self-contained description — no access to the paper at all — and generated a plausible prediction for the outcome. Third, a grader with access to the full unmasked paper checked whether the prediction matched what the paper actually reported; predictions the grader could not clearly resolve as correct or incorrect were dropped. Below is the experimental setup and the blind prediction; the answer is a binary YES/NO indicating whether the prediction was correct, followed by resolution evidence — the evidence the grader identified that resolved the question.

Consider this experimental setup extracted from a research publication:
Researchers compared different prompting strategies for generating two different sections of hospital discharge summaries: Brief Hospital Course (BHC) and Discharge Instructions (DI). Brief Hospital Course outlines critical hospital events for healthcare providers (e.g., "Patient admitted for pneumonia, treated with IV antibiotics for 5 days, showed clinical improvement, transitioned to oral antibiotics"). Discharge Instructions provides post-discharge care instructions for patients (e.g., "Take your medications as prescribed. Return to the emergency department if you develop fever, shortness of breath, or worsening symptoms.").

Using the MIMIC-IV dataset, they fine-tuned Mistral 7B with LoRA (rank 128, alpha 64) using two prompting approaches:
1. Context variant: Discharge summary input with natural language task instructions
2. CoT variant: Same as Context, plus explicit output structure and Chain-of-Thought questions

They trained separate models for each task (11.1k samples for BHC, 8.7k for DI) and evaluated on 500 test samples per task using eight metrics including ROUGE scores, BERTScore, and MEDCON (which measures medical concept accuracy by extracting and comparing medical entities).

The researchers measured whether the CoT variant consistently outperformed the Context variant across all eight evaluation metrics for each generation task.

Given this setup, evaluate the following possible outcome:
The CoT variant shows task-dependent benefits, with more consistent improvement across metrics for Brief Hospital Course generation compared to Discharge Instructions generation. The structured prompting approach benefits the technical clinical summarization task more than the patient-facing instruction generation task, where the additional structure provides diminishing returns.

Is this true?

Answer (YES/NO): NO